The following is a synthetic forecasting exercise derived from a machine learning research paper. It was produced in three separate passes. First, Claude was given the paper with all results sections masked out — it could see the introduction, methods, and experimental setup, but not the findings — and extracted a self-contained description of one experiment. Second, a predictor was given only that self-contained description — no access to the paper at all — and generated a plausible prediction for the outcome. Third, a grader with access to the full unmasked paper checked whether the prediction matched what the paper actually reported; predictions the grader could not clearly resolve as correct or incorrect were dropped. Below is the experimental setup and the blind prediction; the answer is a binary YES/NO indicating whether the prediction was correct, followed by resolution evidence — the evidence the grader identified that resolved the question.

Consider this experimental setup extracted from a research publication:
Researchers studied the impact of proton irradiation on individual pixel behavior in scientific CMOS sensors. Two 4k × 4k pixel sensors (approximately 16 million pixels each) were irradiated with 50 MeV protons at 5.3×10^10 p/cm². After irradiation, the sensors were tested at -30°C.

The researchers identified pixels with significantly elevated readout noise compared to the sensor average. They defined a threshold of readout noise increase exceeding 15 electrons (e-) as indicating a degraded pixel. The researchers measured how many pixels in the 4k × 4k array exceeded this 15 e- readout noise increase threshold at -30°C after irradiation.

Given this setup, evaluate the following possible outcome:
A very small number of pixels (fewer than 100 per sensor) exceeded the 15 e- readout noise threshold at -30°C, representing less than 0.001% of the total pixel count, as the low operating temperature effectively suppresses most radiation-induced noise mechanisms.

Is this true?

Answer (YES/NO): YES